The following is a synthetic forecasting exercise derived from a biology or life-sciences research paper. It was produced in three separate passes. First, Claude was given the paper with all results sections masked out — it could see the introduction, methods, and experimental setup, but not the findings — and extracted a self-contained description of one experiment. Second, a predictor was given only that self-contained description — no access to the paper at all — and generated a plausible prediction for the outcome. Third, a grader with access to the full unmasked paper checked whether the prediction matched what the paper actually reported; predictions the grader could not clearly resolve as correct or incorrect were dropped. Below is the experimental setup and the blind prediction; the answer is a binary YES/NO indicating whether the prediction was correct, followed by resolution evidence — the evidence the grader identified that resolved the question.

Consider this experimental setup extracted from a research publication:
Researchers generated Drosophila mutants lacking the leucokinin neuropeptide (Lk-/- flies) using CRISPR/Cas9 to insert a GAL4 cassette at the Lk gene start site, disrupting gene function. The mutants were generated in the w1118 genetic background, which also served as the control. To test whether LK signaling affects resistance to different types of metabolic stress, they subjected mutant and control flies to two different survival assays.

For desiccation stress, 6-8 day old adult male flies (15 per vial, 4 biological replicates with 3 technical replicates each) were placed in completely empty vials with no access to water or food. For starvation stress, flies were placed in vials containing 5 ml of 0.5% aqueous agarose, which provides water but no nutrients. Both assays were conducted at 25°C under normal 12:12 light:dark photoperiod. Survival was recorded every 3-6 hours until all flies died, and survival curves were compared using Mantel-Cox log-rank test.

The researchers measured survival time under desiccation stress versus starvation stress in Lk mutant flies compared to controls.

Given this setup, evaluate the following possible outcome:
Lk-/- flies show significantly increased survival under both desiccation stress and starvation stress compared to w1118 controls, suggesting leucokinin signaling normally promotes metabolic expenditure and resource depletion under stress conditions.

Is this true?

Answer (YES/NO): YES